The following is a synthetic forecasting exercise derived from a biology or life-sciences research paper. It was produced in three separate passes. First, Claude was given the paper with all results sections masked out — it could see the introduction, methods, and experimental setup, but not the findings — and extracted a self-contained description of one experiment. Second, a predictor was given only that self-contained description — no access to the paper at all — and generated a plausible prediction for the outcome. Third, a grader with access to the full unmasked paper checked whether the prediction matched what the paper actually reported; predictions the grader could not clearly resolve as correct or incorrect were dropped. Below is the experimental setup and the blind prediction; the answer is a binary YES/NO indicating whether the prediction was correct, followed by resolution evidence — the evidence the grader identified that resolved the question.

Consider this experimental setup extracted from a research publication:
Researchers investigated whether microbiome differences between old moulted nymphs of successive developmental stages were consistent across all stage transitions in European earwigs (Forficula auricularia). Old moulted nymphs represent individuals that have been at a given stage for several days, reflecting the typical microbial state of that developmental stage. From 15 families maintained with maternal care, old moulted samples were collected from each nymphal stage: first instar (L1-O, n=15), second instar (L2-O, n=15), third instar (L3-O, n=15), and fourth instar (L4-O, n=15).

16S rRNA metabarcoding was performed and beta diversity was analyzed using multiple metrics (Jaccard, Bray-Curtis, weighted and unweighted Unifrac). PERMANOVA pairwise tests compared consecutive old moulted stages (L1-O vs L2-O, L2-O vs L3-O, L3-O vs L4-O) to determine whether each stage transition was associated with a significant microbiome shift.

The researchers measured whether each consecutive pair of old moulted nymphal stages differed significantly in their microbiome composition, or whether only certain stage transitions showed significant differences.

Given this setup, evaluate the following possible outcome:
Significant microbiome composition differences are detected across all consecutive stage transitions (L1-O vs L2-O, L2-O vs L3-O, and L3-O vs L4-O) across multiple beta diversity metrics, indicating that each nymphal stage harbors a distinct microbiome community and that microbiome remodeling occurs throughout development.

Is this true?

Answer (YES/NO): NO